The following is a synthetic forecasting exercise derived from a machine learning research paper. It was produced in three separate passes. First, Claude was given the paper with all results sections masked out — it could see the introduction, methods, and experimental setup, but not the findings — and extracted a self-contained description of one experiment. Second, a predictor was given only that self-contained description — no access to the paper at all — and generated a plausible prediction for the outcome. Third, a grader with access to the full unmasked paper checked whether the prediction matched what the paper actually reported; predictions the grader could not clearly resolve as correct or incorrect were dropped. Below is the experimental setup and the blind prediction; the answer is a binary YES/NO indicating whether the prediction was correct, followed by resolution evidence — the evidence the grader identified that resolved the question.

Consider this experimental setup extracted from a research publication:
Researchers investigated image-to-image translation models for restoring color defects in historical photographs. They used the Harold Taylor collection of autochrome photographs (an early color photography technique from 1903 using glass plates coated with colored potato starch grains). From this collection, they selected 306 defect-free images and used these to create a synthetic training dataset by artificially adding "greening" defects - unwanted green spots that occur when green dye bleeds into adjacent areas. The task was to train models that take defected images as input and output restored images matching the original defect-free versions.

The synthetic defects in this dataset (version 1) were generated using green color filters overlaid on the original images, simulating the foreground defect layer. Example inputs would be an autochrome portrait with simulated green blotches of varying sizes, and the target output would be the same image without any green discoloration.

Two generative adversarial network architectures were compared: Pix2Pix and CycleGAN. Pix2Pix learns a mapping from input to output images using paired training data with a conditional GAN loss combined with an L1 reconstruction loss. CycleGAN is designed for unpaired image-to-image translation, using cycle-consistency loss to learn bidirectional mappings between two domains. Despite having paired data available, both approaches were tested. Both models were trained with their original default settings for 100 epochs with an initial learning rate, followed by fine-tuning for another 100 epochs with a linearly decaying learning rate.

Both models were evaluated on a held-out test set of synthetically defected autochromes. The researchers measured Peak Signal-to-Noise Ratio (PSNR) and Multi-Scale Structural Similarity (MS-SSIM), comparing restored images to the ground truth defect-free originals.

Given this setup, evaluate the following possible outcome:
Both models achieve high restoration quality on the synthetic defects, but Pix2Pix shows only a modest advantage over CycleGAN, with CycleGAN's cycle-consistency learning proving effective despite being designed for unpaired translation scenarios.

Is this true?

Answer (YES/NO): NO